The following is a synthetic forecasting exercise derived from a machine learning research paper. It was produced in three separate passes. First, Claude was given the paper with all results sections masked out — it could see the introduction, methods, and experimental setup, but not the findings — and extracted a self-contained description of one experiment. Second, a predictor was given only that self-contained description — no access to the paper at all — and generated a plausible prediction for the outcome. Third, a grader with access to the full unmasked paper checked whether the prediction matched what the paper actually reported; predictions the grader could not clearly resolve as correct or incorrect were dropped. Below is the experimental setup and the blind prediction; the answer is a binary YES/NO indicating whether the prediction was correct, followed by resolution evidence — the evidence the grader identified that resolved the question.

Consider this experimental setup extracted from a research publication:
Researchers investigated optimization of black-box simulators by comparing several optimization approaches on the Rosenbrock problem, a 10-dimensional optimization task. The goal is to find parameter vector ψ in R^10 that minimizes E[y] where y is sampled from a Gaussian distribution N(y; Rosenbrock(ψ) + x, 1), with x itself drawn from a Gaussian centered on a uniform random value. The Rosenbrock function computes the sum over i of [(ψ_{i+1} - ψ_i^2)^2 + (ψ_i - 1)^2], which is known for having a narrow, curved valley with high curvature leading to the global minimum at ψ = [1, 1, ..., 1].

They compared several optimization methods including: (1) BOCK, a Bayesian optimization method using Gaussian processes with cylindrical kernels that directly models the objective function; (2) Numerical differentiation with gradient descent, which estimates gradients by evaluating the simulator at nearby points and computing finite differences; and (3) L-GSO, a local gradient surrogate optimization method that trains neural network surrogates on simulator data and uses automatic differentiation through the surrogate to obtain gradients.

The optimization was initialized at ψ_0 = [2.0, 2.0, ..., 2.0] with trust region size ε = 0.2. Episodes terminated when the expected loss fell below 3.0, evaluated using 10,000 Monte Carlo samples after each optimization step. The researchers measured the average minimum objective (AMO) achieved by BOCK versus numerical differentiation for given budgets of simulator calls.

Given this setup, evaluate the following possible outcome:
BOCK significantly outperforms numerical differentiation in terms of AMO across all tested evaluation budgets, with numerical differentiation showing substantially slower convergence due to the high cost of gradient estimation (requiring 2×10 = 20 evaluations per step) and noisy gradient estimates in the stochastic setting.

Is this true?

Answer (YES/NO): NO